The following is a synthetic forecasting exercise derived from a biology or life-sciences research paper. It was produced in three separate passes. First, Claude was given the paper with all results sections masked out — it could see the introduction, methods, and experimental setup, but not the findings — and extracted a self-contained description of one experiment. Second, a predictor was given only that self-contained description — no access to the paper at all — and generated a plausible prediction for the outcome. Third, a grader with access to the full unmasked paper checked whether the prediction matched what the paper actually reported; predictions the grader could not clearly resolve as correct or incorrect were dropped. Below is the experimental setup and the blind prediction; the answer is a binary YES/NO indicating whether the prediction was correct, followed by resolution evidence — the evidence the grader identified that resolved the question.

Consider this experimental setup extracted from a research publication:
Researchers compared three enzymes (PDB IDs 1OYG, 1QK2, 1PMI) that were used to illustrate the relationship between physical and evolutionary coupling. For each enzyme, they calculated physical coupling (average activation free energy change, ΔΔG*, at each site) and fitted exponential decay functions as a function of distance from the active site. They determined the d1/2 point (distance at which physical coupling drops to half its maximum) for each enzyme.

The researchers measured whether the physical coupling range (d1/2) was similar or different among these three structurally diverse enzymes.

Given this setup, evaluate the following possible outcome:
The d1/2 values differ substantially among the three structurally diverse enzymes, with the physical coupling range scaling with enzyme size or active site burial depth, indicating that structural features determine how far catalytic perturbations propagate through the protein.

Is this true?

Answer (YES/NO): NO